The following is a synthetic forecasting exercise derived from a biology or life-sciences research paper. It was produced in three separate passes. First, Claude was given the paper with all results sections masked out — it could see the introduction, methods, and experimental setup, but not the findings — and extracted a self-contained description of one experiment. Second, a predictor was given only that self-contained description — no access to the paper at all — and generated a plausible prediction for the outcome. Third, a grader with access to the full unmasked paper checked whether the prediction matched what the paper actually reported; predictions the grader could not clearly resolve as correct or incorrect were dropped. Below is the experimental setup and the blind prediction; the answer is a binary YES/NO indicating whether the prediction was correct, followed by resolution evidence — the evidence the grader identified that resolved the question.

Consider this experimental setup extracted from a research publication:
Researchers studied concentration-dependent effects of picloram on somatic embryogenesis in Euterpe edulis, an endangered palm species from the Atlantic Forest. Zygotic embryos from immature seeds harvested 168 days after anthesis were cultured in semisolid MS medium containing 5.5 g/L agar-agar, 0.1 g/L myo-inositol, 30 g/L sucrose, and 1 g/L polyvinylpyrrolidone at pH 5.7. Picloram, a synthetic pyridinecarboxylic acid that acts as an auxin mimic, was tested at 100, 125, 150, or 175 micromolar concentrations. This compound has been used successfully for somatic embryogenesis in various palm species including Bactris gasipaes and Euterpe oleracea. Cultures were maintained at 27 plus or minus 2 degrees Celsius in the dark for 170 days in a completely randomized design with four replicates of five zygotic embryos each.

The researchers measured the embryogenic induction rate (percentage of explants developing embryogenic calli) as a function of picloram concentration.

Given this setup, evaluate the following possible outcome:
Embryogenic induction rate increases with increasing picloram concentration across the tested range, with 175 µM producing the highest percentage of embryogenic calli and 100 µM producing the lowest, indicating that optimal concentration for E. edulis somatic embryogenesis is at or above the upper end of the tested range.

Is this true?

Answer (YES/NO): NO